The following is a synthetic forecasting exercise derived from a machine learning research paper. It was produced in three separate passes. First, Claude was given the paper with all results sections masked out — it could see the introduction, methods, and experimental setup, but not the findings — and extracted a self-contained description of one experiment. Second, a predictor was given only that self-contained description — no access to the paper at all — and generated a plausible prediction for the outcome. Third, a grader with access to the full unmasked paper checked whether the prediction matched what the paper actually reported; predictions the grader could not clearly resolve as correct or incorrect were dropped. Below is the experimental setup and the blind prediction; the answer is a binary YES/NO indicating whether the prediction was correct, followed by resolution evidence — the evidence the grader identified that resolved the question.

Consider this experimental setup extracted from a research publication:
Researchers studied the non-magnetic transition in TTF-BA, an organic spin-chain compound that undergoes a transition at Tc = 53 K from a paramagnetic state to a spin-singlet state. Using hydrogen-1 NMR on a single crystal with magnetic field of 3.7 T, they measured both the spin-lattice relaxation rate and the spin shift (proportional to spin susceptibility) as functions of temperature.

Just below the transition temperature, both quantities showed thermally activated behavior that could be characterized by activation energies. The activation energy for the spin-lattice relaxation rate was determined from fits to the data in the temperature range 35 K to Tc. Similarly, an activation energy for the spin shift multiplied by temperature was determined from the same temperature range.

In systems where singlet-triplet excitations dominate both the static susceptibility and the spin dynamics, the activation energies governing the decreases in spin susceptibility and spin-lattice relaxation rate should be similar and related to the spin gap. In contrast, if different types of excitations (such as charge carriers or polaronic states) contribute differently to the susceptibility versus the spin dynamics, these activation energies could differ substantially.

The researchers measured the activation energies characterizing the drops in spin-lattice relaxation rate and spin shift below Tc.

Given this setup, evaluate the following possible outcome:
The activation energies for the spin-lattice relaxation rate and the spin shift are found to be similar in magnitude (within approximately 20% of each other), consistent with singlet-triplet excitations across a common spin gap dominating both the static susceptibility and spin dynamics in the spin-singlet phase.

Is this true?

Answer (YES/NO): YES